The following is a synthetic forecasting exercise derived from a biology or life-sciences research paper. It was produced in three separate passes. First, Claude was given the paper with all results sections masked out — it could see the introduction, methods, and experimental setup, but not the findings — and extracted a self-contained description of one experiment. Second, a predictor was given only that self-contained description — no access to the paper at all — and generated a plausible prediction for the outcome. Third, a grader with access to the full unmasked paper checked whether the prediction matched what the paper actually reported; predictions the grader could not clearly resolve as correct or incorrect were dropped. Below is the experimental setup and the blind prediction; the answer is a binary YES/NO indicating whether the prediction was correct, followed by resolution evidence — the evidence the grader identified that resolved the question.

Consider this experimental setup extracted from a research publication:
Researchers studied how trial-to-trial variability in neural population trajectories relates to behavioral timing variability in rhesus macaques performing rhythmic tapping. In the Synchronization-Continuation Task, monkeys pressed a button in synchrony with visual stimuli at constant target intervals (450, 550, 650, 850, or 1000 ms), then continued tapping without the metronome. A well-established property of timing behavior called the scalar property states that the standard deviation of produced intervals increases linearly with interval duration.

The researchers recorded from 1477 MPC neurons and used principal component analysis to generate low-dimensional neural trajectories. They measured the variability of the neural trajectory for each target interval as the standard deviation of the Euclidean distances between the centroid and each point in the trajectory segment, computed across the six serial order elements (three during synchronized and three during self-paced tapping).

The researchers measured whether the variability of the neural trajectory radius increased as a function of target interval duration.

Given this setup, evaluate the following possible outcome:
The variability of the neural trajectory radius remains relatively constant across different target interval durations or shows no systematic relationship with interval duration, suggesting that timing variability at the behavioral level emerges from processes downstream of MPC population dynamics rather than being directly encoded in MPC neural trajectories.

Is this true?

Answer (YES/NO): NO